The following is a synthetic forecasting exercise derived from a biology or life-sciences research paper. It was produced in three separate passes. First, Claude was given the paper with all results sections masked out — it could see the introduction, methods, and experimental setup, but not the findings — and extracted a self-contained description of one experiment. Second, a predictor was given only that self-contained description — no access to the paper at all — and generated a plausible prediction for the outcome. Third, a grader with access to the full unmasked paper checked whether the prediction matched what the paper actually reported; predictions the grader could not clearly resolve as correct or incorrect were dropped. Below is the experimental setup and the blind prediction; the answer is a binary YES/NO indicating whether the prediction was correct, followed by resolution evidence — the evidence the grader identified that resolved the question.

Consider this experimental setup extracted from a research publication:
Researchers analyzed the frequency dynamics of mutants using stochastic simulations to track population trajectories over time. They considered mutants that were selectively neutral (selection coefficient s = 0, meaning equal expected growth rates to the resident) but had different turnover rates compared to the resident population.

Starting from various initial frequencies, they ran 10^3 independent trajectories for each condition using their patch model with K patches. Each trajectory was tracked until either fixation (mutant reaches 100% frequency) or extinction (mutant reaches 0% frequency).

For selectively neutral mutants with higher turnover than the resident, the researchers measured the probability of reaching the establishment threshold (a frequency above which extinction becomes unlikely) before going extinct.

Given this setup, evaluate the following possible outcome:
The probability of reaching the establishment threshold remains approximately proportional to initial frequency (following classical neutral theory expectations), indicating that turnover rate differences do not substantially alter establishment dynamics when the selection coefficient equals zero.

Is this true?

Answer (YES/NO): NO